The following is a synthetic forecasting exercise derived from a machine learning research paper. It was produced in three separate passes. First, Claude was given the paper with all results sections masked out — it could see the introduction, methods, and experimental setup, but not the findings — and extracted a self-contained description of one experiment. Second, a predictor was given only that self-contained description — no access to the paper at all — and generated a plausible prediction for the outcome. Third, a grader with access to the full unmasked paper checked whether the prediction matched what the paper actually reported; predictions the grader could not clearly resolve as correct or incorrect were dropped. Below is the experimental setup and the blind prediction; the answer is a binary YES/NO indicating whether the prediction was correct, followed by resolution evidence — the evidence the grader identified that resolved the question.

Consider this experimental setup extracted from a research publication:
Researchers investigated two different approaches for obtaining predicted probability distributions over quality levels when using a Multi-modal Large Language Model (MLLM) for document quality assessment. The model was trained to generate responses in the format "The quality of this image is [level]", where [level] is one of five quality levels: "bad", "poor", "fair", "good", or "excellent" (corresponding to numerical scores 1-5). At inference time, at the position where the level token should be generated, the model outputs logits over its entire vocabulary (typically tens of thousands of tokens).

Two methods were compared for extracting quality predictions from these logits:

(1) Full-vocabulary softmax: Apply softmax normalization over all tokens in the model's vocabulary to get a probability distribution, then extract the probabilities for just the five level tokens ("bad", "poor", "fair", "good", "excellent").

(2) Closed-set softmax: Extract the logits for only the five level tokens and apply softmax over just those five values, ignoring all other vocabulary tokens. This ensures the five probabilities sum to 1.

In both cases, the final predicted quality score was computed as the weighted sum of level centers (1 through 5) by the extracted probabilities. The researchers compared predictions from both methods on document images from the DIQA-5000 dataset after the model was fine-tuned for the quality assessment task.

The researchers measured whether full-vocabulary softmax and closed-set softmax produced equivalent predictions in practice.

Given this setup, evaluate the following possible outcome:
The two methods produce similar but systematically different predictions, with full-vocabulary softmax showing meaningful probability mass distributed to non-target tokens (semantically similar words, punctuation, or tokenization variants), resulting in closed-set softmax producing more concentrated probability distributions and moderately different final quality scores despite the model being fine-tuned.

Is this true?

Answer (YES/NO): NO